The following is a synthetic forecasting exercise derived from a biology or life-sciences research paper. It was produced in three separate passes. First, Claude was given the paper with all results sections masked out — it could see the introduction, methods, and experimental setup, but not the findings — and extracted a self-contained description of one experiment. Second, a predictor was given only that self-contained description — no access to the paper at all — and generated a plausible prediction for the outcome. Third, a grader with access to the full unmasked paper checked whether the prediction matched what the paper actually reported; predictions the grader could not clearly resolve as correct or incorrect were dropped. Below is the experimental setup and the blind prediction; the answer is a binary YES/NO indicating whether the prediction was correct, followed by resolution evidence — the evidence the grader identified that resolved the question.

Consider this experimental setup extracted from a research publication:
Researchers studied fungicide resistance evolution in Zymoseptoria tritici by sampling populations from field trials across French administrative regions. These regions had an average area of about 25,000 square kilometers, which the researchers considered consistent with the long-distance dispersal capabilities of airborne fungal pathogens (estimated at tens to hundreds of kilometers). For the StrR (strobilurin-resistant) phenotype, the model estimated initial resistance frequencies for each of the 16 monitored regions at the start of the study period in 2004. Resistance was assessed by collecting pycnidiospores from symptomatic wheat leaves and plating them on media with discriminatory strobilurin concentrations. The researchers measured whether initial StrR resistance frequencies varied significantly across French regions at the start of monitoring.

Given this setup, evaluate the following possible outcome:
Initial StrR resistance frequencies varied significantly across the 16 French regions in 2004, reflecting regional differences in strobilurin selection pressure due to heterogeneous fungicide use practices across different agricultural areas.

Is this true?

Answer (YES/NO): YES